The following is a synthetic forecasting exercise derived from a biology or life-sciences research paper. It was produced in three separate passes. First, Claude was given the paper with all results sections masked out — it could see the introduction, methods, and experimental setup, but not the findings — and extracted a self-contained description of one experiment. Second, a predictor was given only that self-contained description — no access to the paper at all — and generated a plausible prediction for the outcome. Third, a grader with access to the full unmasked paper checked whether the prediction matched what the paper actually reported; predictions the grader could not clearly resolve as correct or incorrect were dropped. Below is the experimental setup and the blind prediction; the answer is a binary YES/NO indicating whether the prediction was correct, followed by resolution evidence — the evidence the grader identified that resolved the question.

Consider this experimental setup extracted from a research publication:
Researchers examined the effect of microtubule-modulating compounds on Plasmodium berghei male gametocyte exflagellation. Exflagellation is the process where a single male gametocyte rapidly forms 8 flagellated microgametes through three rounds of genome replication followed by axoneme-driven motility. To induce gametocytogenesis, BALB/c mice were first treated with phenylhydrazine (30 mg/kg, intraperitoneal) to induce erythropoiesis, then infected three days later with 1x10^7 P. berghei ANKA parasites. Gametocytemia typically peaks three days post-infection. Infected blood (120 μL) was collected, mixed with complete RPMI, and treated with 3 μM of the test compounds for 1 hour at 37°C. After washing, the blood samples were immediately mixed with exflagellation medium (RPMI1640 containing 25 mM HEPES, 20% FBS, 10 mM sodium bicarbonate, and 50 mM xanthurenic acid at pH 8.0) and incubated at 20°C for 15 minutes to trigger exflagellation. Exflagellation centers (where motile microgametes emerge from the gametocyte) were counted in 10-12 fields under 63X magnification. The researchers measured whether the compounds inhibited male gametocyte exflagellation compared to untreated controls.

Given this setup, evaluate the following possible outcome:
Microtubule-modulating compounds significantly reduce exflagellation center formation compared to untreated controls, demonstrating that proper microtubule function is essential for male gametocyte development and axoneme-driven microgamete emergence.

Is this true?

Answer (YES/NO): YES